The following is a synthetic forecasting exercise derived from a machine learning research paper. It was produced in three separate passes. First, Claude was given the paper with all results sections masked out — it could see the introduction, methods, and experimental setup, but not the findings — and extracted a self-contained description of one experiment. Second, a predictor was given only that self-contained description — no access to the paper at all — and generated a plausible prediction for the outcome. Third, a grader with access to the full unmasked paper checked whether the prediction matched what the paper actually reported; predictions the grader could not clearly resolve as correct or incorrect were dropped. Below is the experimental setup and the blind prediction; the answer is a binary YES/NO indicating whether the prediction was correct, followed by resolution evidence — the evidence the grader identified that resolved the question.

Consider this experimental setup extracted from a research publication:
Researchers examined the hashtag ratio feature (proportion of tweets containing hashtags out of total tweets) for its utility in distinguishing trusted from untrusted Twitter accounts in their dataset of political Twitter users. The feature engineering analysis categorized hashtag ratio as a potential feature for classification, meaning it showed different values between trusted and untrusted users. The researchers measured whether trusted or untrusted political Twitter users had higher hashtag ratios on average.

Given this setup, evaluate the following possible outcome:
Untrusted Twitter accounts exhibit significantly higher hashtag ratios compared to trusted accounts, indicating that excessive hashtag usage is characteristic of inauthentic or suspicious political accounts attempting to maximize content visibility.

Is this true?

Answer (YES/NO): YES